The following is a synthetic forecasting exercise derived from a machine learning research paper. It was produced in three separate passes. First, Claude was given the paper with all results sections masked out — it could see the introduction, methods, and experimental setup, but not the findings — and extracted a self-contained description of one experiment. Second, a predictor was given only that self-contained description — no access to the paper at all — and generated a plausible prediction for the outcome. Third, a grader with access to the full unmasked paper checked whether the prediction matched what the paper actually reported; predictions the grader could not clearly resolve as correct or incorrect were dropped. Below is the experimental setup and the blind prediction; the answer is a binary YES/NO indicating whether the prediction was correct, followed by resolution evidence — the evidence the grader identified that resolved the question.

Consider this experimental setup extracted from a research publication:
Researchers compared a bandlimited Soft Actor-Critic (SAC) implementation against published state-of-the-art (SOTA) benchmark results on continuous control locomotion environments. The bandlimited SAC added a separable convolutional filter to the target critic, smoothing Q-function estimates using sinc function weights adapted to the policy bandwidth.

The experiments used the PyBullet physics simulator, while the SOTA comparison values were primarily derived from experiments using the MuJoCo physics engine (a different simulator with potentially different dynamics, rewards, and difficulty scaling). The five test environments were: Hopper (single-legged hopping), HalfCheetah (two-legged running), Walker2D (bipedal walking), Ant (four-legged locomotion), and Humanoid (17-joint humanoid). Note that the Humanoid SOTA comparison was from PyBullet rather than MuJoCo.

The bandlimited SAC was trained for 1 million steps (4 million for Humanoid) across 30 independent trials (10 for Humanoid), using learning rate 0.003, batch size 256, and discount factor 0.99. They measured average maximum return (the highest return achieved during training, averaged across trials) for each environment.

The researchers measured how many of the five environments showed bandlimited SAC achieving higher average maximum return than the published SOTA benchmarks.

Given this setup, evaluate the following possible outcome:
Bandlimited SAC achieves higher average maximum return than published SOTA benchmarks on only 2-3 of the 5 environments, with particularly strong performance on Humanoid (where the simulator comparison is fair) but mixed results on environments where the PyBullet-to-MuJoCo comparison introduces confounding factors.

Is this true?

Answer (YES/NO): NO